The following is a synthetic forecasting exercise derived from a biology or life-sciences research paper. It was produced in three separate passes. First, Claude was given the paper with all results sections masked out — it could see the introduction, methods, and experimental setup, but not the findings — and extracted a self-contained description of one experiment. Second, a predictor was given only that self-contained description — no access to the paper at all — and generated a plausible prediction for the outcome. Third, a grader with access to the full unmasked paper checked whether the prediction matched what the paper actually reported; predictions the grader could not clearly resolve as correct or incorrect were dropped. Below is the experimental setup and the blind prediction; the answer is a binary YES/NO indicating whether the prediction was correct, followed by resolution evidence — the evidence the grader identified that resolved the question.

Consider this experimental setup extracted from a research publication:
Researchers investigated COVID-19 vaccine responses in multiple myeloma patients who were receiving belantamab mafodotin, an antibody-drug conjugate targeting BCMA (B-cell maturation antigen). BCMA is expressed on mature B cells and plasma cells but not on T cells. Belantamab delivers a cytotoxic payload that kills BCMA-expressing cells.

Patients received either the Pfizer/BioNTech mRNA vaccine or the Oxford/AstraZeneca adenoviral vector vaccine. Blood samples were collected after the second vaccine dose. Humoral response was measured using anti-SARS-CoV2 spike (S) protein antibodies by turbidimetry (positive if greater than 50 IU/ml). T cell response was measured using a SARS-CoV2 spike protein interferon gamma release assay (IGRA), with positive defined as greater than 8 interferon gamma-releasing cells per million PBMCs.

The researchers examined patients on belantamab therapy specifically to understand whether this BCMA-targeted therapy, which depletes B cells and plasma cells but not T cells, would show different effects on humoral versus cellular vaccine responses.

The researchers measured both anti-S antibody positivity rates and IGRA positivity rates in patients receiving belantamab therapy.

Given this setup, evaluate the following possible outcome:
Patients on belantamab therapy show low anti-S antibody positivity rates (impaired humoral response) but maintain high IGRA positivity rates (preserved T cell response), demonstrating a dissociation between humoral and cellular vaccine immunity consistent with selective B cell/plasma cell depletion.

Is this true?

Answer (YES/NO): NO